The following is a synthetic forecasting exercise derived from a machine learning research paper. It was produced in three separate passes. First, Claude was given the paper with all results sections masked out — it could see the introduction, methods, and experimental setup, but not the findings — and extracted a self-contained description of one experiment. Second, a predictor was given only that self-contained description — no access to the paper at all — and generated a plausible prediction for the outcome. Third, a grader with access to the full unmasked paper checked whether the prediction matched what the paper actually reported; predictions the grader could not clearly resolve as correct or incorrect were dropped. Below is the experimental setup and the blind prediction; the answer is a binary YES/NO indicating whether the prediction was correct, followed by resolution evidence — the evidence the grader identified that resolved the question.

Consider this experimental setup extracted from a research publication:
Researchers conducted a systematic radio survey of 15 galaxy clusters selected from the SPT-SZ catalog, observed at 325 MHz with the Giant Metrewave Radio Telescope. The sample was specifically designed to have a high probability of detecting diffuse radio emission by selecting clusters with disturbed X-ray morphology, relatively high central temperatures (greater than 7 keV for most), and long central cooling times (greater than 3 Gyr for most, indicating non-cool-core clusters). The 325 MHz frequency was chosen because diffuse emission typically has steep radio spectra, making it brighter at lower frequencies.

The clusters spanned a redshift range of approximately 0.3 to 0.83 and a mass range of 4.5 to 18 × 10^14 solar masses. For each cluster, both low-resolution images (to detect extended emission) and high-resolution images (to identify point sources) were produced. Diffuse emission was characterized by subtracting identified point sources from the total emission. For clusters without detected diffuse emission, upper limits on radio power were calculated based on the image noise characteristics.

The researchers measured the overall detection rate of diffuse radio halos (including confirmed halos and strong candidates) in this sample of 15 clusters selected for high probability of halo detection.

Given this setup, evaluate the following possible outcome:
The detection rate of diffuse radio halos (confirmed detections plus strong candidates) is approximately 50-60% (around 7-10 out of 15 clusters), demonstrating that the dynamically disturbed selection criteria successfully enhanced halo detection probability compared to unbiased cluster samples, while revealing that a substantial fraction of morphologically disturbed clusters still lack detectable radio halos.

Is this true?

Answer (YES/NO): NO